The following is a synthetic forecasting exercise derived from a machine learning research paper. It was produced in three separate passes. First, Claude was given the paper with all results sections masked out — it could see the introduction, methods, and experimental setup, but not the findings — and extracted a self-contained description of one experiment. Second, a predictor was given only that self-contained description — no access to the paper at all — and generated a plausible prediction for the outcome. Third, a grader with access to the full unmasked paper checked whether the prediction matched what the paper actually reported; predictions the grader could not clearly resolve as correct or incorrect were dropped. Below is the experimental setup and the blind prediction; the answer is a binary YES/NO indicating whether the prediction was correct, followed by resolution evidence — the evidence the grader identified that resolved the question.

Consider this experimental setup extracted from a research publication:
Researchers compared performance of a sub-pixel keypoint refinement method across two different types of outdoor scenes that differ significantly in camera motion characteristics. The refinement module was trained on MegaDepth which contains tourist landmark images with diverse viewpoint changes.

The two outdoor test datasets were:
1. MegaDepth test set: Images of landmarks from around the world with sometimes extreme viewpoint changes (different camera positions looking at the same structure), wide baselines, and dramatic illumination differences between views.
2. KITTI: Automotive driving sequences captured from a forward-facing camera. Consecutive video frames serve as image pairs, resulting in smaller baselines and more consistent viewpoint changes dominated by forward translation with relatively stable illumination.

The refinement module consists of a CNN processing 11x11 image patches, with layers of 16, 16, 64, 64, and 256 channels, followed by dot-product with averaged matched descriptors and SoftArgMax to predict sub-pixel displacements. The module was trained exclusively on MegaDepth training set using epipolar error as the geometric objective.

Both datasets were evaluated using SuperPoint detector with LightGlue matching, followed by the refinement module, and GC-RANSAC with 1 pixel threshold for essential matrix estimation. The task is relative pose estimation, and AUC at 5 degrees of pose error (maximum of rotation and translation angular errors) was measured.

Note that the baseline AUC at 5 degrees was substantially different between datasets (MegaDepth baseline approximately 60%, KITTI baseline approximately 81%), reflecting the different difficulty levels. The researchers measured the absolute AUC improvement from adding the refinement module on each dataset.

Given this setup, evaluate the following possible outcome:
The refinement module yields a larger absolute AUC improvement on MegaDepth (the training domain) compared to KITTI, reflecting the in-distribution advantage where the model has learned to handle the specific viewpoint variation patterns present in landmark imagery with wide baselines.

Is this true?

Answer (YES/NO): YES